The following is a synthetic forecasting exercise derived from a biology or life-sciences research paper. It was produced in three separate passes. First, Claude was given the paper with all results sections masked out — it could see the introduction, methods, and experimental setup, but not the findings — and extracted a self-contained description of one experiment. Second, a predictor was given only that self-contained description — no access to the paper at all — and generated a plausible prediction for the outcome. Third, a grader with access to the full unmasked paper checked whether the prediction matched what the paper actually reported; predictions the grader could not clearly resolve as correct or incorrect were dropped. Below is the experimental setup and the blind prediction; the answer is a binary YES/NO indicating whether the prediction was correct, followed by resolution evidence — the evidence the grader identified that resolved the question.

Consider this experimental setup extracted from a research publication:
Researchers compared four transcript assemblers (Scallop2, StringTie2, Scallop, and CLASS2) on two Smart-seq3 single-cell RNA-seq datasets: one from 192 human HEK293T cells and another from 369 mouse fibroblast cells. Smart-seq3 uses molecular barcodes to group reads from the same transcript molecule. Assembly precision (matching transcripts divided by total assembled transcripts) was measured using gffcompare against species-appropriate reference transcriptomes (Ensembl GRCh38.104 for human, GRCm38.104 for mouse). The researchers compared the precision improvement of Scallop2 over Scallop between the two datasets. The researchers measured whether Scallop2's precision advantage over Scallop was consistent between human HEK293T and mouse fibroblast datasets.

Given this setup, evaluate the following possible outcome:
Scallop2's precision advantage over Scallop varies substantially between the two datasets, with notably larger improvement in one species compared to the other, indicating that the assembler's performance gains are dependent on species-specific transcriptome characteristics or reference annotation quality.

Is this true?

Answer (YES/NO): YES